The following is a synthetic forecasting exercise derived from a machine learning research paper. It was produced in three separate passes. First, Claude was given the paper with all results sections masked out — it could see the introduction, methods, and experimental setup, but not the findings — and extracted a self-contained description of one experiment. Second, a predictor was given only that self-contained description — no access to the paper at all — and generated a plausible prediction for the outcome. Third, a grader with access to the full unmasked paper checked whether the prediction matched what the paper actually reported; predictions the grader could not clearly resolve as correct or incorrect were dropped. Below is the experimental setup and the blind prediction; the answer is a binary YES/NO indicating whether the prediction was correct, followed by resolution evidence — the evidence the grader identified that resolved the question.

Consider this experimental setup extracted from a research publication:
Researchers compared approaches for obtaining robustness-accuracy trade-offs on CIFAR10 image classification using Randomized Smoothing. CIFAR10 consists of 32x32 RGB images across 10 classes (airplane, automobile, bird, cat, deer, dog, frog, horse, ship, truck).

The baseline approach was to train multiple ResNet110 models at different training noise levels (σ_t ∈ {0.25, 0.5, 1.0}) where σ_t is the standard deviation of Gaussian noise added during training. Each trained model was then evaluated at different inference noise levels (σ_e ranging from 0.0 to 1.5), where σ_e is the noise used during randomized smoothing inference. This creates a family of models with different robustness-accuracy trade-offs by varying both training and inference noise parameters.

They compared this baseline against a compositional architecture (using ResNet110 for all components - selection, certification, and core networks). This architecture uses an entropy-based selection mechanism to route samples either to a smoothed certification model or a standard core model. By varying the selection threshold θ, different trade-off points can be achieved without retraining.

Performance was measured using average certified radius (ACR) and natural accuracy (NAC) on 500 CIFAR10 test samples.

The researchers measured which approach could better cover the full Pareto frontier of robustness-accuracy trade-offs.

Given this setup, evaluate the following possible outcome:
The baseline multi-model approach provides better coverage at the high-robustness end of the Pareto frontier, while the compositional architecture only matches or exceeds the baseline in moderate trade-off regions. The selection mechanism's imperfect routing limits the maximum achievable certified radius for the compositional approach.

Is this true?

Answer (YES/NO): NO